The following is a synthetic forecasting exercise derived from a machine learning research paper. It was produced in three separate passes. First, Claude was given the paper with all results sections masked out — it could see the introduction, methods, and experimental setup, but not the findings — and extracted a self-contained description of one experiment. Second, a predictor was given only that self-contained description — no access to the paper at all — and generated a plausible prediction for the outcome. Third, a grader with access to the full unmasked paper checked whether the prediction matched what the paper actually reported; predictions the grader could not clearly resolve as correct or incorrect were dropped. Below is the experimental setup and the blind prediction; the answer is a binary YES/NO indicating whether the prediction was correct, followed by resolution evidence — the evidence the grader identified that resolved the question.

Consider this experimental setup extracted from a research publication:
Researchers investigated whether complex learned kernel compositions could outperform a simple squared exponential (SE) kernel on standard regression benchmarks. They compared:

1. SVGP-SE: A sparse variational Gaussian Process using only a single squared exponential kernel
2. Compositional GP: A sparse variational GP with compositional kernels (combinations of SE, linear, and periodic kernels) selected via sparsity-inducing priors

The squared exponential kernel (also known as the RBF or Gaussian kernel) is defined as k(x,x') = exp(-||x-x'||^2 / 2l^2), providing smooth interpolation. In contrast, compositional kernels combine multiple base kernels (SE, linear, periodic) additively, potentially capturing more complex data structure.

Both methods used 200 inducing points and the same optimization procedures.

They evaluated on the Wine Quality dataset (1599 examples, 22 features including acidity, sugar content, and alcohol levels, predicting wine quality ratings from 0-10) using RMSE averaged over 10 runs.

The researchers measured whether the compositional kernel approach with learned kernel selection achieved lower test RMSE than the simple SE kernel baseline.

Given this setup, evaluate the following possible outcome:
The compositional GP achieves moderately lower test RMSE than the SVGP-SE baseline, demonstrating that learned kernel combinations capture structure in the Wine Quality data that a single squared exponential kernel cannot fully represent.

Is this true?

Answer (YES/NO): NO